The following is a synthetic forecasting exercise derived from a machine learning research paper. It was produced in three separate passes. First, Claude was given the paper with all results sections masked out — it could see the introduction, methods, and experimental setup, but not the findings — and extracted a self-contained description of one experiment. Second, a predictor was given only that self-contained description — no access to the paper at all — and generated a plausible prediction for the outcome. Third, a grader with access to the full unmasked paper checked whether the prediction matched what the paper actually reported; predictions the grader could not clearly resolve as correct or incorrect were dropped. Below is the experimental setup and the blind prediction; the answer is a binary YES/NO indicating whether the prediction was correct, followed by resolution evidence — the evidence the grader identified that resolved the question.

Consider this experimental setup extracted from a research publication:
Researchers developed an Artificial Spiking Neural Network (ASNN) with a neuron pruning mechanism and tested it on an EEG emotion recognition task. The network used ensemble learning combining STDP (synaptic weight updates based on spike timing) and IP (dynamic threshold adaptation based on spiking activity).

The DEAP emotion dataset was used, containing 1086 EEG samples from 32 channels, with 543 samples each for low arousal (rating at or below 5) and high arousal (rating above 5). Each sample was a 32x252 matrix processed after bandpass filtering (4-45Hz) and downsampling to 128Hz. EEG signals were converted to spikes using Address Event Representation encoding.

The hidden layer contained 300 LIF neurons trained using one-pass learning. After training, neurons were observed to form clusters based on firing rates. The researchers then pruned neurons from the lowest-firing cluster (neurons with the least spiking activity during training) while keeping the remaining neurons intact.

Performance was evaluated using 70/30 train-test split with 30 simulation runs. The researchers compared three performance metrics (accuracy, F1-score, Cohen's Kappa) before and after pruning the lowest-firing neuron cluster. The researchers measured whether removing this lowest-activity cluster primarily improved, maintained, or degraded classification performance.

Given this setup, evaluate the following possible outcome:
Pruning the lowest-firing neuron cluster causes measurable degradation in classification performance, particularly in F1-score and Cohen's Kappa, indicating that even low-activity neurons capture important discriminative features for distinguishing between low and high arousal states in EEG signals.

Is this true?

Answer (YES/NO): NO